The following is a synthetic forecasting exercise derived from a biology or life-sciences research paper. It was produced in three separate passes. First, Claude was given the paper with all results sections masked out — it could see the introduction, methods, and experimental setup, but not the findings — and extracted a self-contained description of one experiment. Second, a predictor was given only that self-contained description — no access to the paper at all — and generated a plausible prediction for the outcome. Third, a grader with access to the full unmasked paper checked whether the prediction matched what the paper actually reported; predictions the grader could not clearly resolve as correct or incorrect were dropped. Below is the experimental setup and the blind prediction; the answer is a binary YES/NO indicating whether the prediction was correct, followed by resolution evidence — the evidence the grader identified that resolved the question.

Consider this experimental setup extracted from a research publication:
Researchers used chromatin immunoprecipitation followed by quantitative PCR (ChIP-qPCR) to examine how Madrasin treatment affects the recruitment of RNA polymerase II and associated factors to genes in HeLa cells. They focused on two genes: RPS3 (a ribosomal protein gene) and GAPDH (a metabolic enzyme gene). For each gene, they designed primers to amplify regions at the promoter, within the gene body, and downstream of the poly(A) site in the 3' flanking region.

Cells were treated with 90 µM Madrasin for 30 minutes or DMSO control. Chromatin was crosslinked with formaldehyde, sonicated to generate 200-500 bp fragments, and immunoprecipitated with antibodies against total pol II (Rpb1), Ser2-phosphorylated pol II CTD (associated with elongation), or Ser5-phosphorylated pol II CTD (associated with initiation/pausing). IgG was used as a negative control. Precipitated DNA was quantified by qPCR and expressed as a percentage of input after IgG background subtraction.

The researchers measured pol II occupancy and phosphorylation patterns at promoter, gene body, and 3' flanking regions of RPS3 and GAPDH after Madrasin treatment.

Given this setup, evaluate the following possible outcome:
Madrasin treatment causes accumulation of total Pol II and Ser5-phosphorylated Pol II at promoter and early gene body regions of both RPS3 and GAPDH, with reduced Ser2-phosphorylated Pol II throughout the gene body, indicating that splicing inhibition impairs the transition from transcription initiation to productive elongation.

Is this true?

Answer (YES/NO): NO